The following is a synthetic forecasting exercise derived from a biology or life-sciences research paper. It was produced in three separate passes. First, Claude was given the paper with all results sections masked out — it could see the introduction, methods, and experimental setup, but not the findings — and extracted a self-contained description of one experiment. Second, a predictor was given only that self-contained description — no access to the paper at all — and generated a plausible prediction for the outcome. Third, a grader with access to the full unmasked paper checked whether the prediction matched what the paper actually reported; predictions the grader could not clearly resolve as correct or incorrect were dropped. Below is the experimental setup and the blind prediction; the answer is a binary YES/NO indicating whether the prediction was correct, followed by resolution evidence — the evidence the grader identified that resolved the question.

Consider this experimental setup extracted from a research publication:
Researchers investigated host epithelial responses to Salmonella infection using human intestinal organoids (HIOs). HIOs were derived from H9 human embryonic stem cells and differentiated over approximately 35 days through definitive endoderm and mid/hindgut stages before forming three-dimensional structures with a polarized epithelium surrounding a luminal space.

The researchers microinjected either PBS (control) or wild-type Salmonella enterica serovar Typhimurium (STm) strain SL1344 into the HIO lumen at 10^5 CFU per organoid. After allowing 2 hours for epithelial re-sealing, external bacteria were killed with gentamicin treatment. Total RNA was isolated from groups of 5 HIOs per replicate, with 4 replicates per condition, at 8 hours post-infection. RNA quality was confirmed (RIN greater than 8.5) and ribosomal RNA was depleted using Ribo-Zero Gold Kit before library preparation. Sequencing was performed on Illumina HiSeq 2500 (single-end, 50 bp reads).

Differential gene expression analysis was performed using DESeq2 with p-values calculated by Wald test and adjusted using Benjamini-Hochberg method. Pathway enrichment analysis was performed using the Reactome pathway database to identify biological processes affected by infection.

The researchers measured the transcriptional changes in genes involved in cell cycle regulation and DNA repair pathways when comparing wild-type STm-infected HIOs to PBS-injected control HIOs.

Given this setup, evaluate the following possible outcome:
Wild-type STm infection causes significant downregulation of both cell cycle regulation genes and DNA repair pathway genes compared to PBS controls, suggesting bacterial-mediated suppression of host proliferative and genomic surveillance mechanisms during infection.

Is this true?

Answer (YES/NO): YES